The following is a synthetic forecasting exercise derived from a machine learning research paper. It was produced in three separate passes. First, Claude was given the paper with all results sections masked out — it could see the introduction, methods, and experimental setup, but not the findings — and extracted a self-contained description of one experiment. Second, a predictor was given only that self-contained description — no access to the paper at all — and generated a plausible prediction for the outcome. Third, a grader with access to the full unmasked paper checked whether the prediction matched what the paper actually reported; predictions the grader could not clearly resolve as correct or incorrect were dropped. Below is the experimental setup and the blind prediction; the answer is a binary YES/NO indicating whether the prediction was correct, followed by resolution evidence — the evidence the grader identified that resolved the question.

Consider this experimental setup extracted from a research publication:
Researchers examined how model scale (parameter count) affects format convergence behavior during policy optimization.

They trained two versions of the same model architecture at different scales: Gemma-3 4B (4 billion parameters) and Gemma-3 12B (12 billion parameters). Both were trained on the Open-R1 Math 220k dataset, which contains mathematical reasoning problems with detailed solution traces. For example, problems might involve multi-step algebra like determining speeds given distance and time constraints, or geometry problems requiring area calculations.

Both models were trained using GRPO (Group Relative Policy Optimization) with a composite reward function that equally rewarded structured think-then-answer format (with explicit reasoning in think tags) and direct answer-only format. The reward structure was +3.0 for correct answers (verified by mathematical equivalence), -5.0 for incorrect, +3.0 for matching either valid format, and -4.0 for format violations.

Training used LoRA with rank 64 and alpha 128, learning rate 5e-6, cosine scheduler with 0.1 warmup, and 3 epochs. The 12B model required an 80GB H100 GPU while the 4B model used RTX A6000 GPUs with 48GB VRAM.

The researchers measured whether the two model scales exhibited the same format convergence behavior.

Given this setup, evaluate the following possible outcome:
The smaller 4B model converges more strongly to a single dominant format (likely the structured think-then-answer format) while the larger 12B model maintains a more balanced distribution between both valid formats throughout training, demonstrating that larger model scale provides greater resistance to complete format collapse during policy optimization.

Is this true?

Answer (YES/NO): NO